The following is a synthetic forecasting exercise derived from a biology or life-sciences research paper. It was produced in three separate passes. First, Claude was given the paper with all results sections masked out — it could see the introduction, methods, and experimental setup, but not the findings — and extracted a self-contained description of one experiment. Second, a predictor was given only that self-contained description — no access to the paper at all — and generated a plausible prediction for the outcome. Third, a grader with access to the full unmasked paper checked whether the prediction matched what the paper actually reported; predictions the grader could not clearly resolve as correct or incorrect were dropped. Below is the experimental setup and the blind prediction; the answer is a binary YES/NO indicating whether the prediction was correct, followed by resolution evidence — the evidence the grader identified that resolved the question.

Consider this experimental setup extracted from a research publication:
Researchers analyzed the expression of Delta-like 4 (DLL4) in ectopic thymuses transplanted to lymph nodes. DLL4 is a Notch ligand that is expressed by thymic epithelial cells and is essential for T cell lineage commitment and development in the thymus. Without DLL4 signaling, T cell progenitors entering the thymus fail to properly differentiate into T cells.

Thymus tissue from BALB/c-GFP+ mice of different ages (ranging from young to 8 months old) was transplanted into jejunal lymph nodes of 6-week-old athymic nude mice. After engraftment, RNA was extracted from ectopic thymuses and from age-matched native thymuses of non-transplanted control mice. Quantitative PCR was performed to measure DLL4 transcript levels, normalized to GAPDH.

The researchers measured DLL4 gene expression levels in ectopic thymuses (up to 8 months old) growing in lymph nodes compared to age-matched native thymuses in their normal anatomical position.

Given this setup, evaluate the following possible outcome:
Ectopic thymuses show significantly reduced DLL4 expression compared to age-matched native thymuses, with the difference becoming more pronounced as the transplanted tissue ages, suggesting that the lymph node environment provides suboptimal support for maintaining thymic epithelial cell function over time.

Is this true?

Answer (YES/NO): NO